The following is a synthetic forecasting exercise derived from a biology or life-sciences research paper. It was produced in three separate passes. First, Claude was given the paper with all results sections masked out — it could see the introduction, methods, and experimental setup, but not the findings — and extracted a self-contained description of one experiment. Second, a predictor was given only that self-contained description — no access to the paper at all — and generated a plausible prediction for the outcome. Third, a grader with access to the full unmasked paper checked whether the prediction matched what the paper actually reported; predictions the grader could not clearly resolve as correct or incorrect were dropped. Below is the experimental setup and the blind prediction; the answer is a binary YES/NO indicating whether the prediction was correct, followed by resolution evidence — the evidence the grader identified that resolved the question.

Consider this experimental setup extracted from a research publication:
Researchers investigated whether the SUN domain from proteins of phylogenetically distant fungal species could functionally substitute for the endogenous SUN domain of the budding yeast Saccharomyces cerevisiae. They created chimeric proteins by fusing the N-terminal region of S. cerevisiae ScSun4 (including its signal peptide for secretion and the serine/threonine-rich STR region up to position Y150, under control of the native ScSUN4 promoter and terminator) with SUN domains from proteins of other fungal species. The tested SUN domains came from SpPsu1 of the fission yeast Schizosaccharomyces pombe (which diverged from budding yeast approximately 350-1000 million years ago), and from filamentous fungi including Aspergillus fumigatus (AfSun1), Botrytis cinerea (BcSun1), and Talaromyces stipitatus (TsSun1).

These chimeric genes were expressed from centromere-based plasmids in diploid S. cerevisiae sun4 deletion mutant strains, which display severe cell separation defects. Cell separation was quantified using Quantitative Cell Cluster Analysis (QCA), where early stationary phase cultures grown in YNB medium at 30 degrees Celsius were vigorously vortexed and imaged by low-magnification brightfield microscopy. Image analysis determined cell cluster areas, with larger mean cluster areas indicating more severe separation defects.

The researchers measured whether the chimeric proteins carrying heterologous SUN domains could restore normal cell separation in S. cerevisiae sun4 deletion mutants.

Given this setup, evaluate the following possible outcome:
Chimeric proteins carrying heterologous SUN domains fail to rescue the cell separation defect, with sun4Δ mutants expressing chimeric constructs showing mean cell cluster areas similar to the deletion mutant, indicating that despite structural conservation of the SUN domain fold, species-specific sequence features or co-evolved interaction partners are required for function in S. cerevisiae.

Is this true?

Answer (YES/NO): NO